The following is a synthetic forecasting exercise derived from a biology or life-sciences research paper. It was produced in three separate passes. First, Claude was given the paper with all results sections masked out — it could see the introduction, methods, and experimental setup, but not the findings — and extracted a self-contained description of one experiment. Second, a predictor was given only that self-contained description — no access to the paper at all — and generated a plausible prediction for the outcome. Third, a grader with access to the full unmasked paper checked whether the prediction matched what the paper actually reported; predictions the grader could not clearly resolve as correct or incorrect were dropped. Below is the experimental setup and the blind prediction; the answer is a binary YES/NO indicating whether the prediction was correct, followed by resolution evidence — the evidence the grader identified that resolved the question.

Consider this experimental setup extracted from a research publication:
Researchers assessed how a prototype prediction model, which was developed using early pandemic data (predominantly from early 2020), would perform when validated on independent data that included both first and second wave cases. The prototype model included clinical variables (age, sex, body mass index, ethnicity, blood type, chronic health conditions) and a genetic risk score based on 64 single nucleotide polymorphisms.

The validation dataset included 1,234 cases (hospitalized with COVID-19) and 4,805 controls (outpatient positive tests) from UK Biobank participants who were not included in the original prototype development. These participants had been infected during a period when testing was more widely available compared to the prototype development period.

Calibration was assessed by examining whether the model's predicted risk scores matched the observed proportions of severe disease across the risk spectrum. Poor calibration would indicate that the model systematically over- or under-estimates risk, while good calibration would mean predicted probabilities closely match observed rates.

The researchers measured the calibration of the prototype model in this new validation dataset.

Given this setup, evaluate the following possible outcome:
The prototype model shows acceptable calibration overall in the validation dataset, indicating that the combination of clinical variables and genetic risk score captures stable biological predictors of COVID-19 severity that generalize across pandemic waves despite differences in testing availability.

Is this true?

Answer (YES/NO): NO